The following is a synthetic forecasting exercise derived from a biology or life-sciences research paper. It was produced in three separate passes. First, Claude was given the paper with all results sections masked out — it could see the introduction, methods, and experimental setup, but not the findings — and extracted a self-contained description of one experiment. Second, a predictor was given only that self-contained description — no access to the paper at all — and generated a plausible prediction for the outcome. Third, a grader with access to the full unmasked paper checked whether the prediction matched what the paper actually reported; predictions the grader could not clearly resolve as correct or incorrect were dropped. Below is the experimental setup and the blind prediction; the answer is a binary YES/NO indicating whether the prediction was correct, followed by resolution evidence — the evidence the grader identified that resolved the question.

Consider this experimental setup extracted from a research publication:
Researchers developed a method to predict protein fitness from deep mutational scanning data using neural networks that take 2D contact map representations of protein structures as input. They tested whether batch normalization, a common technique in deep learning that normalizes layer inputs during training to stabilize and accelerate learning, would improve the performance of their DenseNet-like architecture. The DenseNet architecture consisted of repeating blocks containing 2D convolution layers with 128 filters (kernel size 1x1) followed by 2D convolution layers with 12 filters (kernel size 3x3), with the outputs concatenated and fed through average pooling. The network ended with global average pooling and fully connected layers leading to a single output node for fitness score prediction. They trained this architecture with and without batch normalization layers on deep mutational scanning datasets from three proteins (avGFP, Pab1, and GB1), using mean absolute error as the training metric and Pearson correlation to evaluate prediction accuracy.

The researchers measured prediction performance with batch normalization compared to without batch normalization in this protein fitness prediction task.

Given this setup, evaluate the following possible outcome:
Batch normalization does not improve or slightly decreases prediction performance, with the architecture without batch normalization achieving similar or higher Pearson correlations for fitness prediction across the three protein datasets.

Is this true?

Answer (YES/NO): YES